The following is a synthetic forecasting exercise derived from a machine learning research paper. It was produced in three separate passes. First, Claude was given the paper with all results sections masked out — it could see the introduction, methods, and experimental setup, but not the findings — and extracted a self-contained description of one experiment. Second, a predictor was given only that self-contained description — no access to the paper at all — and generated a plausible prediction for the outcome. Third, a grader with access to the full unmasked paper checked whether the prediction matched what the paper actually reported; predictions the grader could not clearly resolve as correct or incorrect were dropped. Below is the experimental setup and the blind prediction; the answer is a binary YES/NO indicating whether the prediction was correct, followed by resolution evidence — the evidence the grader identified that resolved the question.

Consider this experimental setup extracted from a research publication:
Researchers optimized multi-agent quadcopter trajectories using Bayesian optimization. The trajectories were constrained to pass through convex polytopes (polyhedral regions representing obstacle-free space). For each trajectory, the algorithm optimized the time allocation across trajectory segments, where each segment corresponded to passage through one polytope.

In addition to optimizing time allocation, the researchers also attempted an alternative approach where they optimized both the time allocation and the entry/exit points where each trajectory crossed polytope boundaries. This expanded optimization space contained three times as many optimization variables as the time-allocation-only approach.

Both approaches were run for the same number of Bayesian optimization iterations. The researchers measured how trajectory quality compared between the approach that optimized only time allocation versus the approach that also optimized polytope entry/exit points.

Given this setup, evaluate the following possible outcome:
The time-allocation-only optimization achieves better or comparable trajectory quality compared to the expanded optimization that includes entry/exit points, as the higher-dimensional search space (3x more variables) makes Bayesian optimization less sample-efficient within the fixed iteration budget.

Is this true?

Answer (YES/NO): YES